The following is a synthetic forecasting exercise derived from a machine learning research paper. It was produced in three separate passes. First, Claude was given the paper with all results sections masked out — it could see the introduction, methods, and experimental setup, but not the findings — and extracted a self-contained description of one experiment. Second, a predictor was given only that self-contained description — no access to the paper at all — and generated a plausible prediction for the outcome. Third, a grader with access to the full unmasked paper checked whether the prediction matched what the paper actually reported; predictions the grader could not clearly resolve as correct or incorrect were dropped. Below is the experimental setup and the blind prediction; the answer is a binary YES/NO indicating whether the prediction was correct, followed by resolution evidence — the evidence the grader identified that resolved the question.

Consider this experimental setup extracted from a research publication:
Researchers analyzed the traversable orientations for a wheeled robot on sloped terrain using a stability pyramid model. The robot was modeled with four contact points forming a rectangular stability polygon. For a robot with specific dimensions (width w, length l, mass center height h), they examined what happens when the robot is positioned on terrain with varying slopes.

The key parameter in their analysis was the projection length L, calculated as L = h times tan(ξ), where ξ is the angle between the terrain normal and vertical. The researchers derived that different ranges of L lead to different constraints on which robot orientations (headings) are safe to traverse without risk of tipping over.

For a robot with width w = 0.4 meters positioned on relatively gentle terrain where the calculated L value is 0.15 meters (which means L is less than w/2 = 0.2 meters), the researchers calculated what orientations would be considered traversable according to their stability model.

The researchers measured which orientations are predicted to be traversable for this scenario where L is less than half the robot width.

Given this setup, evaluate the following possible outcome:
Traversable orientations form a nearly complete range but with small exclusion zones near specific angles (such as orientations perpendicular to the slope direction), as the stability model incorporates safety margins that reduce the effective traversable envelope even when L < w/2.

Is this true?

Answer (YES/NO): NO